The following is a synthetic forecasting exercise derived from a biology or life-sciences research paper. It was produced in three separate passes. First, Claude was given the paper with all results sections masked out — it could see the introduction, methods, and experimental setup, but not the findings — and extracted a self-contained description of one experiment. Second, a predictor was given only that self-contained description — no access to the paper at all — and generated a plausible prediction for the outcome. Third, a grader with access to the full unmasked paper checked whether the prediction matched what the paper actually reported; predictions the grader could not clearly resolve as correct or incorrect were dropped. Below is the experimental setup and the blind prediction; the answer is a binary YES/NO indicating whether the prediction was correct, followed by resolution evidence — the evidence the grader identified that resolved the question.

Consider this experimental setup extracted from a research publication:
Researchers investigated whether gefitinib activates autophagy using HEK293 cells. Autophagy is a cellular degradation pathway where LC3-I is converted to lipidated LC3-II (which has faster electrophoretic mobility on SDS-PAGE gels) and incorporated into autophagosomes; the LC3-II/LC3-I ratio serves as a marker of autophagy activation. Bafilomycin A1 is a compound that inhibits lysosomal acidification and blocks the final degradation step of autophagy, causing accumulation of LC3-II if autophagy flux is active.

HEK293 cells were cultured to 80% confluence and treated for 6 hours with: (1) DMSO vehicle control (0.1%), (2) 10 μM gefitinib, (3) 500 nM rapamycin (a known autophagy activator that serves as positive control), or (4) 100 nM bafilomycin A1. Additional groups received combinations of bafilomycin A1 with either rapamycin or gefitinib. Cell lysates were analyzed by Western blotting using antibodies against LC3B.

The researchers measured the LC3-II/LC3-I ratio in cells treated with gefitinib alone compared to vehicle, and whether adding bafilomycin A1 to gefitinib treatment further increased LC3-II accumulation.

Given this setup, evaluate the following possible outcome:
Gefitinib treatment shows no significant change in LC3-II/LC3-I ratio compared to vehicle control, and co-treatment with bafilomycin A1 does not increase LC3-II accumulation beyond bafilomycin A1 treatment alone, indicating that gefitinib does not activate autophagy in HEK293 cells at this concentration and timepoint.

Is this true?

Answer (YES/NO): NO